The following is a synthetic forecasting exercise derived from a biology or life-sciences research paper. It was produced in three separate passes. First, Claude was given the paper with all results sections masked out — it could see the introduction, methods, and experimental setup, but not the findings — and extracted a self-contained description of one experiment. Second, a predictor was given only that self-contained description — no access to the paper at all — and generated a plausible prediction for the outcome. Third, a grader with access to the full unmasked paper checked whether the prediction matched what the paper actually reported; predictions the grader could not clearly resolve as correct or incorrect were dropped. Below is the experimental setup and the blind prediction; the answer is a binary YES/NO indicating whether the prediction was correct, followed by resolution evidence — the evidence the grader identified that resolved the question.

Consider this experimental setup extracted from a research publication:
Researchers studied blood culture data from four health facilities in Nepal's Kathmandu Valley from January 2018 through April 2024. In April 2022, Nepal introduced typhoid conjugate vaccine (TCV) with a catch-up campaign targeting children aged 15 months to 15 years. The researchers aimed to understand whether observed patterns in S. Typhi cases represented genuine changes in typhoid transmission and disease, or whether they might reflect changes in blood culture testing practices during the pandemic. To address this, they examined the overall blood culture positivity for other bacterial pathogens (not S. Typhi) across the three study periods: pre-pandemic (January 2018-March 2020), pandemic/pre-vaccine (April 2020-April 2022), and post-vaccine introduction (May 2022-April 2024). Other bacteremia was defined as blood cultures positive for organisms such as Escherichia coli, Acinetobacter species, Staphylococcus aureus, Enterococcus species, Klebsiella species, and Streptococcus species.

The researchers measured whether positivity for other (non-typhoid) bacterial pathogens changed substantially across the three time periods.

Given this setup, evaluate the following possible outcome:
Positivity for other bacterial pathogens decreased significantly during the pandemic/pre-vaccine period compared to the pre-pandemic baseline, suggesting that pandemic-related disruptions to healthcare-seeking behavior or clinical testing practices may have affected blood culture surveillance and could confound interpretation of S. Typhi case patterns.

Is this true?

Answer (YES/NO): NO